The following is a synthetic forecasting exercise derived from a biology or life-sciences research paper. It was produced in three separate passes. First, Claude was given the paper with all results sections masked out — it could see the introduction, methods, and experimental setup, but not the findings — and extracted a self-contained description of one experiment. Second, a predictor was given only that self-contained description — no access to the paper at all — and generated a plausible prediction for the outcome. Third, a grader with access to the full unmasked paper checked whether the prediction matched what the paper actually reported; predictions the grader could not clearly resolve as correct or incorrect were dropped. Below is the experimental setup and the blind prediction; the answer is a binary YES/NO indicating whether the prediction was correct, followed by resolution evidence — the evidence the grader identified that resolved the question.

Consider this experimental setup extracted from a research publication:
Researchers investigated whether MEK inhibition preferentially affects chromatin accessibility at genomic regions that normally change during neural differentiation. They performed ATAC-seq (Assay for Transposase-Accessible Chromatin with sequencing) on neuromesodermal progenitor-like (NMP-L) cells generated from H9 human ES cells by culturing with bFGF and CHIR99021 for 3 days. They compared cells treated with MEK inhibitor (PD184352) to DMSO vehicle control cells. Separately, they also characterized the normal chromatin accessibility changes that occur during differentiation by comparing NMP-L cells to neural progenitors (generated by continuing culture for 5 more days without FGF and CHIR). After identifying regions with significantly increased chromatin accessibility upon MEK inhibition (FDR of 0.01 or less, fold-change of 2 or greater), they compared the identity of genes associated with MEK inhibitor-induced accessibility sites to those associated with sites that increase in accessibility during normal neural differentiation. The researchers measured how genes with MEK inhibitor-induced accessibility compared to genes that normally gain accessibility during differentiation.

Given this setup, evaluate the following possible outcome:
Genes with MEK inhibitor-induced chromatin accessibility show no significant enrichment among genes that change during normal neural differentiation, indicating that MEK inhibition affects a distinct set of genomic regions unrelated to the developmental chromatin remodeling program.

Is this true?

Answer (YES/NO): NO